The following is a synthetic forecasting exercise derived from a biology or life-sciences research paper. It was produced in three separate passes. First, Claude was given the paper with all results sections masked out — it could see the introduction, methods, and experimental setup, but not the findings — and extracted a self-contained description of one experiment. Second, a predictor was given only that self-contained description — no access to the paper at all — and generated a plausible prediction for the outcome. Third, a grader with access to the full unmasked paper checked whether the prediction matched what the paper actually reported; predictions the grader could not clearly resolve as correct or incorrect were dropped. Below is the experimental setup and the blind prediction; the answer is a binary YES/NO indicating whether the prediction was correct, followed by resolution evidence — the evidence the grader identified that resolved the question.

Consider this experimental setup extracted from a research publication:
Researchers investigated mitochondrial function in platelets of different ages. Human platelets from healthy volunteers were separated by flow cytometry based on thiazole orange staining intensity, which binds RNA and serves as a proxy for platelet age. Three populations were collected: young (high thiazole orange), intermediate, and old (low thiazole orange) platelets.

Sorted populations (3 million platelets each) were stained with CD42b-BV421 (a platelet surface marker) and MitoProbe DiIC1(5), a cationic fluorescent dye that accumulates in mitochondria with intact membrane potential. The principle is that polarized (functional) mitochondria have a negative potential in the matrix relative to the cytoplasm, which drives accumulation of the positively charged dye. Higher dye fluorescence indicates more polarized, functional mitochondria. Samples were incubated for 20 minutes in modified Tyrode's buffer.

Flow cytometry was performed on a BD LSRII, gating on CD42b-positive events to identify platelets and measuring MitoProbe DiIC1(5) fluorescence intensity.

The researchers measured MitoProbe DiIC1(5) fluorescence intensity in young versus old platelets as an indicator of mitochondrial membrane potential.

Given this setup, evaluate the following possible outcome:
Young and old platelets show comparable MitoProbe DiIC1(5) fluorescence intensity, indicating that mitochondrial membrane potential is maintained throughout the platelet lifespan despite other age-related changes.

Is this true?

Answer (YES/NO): NO